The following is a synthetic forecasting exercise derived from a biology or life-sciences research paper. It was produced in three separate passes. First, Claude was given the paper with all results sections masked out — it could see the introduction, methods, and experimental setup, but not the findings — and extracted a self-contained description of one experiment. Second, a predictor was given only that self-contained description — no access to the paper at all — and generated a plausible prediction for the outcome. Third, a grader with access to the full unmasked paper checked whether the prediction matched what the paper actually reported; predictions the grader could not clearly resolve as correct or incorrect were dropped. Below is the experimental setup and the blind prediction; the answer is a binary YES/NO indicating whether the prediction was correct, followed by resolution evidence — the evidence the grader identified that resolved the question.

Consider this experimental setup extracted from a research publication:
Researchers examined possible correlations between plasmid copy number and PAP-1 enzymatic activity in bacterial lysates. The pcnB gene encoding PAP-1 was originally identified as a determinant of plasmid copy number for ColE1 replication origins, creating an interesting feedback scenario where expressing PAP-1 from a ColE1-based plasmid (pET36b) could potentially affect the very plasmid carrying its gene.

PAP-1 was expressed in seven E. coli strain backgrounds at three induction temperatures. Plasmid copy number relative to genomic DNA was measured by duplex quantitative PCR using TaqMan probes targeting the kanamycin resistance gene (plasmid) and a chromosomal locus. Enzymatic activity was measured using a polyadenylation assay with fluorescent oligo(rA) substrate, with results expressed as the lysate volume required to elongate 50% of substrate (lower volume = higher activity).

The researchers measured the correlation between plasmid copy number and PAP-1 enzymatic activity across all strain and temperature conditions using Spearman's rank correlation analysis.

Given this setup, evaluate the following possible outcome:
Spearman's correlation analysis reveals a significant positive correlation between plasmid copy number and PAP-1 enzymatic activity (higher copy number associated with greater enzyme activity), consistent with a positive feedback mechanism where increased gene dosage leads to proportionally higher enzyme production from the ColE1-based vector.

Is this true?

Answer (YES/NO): YES